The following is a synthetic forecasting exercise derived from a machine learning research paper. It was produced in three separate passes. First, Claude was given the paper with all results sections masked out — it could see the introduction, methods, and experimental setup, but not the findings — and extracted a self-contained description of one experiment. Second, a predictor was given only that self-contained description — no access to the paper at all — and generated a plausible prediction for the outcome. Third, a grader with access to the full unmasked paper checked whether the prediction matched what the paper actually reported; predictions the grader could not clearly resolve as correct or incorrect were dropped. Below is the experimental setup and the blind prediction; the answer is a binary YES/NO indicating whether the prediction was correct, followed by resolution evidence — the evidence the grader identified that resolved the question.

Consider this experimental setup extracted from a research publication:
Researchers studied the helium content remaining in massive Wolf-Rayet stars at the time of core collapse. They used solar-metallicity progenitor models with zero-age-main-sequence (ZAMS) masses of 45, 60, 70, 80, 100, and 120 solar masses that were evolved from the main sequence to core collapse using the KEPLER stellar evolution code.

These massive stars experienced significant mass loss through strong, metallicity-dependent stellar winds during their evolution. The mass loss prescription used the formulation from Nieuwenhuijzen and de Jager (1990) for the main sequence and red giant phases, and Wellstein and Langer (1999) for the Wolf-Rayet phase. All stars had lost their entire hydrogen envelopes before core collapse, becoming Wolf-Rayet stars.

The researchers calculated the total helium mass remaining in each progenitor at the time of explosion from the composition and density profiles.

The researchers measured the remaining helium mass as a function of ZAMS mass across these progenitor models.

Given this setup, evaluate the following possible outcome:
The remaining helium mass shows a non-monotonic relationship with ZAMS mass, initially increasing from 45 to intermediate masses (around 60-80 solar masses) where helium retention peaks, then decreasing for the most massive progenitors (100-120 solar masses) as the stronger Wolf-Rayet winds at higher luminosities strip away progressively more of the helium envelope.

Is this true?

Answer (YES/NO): NO